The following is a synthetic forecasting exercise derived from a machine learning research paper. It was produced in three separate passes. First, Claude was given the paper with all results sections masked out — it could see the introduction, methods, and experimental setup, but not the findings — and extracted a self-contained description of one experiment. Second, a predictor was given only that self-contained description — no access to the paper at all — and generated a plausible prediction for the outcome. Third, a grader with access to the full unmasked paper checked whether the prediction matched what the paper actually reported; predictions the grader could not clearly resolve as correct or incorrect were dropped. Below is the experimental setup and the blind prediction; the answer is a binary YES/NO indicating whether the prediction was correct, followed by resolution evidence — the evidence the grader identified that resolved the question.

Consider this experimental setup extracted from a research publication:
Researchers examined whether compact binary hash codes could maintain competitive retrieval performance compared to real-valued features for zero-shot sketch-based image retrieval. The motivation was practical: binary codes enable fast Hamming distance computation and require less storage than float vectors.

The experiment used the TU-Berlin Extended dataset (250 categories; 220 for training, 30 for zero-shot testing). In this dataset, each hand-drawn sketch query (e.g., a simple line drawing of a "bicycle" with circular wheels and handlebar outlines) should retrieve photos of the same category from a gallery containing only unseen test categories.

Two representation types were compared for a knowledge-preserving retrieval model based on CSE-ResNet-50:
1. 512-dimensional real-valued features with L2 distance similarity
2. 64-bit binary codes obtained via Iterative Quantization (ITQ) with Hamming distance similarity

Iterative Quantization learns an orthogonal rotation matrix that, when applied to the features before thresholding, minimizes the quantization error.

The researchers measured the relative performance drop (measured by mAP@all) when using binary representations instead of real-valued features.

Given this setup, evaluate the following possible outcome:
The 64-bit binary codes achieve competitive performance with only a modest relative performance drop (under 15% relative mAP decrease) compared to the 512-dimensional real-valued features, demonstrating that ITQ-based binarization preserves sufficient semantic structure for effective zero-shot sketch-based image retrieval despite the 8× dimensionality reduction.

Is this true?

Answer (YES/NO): NO